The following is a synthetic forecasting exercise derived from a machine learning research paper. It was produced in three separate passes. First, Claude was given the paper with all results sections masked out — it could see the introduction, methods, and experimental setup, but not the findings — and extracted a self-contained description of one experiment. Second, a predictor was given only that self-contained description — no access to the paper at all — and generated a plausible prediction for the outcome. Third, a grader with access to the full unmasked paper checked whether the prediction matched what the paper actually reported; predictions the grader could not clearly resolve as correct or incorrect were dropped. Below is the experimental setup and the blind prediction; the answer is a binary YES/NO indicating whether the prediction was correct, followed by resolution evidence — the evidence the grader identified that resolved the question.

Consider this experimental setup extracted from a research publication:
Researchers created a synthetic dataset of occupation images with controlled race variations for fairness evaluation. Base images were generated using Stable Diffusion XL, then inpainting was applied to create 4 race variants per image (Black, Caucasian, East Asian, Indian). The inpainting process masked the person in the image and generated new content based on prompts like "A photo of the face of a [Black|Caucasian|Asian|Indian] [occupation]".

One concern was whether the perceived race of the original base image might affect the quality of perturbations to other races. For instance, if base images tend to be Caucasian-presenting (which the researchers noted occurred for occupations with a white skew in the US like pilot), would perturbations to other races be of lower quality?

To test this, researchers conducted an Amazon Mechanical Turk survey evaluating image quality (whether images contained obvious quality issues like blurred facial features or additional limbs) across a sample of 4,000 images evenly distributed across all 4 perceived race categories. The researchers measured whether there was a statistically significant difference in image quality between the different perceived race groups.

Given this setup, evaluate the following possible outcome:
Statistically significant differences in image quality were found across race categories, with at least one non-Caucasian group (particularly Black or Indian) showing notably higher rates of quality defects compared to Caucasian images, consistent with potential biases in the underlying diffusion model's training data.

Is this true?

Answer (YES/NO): NO